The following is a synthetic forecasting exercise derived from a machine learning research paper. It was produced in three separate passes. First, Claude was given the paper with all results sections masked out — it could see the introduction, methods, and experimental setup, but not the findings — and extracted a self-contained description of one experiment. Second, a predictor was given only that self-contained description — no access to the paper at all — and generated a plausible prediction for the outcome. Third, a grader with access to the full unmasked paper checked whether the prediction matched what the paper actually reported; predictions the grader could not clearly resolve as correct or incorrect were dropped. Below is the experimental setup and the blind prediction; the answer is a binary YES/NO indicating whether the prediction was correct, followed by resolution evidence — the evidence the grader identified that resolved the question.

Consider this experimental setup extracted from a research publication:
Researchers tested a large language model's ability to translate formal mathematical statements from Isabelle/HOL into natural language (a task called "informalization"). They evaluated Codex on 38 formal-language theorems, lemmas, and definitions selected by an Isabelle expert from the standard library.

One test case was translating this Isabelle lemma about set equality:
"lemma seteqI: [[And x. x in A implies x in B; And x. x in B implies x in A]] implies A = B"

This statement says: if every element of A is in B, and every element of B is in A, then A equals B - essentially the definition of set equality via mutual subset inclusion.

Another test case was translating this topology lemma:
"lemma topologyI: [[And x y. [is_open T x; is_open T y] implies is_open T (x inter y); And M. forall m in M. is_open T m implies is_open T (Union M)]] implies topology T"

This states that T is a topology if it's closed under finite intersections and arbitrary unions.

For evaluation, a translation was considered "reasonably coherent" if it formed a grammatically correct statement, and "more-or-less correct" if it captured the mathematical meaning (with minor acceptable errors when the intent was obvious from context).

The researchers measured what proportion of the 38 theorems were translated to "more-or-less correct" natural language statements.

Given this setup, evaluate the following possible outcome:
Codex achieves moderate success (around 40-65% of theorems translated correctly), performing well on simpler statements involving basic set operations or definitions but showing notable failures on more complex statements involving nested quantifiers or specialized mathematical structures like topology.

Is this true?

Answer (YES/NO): NO